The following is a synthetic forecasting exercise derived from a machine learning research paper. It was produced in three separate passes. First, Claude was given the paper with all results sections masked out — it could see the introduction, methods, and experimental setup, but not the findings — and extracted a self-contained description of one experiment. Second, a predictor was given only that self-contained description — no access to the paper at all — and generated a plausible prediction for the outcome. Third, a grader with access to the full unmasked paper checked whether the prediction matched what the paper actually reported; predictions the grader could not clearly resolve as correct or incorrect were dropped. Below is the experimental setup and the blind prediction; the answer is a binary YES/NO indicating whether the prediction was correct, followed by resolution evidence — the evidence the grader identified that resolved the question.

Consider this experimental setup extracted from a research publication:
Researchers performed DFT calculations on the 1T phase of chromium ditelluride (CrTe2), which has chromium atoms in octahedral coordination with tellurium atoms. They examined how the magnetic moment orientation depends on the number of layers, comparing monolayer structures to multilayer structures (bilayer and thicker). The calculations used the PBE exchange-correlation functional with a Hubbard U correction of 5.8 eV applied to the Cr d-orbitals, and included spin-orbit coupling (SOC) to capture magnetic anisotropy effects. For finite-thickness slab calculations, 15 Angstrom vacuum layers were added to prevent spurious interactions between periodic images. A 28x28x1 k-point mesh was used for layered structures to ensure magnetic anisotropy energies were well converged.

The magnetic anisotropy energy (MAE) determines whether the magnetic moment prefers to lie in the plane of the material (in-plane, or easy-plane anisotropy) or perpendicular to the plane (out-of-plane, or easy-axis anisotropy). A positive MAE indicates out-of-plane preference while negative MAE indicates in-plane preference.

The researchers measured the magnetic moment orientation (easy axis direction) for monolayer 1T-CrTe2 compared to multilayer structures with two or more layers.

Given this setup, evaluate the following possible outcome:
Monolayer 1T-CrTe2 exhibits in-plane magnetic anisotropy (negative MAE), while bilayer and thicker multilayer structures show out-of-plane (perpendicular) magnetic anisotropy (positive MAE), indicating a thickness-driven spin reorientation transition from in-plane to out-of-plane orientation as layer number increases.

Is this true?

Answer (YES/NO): NO